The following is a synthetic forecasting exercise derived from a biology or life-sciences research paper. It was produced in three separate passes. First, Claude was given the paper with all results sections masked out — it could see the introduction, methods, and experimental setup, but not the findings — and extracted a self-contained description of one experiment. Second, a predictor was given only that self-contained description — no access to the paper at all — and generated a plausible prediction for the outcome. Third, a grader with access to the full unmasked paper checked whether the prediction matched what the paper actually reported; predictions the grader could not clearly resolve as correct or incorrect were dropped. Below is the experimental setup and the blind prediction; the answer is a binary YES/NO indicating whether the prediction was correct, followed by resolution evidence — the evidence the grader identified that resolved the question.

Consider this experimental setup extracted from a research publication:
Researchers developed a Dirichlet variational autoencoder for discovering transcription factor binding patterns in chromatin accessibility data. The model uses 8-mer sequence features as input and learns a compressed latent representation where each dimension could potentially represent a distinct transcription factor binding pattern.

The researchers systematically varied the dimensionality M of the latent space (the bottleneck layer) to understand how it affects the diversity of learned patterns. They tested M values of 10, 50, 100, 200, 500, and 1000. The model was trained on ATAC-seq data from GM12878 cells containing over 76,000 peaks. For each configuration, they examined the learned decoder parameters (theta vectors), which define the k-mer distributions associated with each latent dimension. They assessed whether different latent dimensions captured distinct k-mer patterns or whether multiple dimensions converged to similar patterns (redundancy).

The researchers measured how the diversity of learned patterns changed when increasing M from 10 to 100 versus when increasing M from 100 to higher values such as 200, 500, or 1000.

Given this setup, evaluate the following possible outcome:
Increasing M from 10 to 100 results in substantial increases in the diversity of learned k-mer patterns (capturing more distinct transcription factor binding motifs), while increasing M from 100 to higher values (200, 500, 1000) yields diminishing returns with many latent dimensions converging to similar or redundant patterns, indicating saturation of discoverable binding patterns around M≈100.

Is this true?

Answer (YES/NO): YES